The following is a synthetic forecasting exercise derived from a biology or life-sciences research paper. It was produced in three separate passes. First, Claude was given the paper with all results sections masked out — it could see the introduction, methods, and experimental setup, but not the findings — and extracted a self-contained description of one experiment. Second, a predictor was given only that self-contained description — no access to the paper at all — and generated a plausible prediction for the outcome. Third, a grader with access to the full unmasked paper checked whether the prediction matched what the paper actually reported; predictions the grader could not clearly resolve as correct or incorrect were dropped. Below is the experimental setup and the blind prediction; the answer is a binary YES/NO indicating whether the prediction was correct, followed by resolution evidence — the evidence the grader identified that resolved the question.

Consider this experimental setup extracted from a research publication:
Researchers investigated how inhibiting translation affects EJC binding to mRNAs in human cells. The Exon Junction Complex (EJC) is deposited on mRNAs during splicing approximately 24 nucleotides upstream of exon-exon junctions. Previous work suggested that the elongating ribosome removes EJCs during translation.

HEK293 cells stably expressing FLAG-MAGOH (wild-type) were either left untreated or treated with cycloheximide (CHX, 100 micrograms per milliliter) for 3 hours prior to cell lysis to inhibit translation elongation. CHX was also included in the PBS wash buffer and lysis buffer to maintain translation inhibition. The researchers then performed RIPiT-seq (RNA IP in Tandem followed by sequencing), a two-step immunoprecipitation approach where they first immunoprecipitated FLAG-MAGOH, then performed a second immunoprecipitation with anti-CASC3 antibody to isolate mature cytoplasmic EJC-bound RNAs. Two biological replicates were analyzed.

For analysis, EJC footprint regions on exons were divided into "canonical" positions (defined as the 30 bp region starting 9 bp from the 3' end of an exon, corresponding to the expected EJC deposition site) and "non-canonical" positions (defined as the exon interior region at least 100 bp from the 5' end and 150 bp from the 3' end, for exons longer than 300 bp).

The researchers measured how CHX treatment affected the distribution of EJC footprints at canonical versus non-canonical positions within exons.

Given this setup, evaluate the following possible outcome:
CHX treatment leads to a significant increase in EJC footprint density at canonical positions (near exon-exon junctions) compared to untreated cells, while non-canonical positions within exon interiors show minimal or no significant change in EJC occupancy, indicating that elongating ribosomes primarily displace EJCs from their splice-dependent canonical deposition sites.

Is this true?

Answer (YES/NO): NO